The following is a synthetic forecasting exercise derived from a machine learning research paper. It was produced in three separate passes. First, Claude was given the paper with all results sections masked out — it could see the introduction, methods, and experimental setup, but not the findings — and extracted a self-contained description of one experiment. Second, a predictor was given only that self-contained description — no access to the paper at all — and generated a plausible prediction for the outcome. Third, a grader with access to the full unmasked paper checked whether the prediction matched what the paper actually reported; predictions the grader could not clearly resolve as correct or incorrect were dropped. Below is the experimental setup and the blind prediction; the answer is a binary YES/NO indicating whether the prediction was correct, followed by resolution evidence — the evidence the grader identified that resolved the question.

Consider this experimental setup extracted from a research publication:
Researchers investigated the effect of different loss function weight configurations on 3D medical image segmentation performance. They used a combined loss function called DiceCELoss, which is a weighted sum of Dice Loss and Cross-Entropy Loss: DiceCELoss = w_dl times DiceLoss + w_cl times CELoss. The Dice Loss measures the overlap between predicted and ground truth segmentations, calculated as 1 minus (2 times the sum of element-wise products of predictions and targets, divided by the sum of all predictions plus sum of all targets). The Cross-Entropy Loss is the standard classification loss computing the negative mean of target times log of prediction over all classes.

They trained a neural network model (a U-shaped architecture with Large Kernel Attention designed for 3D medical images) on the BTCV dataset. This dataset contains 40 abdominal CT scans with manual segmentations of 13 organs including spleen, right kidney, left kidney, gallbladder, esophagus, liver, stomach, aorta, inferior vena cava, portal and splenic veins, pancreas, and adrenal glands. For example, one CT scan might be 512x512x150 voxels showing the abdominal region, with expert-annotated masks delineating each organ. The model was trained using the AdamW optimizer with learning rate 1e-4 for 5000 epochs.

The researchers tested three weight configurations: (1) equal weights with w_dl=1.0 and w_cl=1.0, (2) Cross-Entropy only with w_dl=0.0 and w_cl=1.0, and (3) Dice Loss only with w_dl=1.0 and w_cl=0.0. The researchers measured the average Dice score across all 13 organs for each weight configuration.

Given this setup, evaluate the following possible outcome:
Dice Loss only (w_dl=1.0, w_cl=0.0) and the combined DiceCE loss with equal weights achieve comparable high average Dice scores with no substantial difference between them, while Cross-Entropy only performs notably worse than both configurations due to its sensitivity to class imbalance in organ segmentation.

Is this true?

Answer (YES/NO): NO